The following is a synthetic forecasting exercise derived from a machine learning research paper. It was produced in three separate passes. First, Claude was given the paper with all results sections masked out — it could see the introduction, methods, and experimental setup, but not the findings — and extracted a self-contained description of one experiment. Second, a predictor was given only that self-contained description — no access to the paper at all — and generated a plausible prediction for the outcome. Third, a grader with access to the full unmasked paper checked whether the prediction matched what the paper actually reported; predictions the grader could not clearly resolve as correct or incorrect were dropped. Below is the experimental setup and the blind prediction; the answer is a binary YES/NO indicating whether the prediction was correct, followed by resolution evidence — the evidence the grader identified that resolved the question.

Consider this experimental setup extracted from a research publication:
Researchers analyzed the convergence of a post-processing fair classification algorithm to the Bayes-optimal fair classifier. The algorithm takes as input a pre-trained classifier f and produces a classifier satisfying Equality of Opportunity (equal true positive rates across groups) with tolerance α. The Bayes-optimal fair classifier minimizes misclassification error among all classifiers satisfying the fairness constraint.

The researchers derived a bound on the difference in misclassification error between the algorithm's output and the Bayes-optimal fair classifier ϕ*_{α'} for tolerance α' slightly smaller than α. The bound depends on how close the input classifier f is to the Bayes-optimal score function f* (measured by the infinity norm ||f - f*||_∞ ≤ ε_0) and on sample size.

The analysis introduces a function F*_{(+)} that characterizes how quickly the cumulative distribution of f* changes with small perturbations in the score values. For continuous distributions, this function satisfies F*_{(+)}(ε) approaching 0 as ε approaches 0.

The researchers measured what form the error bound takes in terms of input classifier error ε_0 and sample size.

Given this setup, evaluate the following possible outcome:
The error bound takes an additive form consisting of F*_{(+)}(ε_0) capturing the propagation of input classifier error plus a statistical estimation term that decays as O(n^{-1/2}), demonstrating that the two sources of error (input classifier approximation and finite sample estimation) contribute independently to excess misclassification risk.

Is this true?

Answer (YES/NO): NO